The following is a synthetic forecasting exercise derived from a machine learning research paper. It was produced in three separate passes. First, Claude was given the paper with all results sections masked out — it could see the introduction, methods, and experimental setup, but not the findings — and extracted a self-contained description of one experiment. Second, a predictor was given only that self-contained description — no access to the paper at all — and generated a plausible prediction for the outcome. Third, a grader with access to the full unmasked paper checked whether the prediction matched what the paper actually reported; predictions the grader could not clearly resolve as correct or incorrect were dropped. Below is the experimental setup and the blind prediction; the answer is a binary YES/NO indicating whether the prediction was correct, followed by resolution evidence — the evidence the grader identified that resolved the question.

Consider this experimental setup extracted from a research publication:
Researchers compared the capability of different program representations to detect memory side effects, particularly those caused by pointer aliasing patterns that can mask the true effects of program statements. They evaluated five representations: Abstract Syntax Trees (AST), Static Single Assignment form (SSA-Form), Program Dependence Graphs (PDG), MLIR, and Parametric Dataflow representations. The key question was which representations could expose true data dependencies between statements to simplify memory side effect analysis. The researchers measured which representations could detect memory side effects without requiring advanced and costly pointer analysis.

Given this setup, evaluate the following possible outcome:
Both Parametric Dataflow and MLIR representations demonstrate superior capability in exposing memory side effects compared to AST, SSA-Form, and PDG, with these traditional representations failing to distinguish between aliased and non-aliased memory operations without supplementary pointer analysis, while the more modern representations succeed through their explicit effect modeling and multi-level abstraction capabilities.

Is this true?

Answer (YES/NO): NO